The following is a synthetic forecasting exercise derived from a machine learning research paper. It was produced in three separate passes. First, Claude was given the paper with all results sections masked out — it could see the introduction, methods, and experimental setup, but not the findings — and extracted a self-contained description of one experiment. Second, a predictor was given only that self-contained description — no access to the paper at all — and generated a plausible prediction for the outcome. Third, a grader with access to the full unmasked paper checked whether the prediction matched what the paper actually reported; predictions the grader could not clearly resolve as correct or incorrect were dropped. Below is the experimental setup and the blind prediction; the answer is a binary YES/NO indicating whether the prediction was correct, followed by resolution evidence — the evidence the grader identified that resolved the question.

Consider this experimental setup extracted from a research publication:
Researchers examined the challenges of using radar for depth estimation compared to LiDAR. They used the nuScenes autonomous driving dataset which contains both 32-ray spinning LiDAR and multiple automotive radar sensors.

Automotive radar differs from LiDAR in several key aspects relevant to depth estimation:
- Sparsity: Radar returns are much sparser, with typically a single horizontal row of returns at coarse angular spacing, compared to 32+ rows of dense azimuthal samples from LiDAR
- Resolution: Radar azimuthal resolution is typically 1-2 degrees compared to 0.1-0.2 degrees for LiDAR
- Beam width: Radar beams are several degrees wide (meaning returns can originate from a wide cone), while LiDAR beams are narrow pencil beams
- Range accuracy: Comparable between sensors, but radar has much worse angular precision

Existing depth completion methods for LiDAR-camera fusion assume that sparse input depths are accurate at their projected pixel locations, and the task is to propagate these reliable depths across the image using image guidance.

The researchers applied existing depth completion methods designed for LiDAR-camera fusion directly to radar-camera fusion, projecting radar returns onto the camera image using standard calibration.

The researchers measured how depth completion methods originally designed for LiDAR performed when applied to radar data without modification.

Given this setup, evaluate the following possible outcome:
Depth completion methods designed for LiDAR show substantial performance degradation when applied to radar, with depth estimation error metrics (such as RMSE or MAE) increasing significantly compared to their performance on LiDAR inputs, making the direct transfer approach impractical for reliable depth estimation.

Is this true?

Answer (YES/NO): YES